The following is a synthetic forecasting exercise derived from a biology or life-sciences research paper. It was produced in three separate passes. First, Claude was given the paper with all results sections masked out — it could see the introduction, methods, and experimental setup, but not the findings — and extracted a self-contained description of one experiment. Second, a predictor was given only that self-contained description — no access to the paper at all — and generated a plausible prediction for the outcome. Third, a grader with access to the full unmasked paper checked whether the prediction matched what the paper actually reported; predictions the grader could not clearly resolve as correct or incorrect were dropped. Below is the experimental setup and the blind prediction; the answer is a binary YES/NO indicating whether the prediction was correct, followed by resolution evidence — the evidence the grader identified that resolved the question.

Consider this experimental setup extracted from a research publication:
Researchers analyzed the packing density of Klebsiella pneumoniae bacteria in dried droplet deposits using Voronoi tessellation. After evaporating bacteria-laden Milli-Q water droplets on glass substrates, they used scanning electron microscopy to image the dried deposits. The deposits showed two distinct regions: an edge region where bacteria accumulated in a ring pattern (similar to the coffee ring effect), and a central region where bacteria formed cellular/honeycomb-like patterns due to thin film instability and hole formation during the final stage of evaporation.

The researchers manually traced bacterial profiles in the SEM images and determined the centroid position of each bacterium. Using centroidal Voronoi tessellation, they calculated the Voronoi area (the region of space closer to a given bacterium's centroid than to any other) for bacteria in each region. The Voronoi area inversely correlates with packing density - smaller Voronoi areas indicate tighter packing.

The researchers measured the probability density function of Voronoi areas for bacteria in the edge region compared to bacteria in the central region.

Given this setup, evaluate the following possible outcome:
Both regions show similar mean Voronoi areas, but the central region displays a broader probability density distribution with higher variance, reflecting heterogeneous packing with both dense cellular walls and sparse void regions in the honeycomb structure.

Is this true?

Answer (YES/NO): NO